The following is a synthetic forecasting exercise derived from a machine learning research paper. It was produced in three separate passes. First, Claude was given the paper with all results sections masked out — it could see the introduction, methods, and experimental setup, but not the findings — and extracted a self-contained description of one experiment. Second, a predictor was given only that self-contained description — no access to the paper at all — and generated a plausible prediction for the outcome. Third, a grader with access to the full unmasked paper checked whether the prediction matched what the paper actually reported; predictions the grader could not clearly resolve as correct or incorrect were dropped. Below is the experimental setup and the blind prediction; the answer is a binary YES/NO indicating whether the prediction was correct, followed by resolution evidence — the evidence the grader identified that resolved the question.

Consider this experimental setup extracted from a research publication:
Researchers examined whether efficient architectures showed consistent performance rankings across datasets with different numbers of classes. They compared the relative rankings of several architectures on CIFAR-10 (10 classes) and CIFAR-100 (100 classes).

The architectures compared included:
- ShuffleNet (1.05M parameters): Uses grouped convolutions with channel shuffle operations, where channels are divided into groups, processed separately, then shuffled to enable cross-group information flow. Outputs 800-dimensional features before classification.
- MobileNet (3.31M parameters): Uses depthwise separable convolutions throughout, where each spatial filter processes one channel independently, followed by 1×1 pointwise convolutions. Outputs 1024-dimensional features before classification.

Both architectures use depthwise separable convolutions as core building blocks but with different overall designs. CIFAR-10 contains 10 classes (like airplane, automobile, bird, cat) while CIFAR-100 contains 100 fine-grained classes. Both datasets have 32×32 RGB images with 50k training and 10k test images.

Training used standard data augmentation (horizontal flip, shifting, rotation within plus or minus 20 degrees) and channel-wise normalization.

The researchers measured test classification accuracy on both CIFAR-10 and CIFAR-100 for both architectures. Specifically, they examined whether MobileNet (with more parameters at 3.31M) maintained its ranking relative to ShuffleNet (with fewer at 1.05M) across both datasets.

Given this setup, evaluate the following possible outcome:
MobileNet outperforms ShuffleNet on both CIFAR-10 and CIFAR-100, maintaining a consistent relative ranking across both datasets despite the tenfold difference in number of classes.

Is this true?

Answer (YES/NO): NO